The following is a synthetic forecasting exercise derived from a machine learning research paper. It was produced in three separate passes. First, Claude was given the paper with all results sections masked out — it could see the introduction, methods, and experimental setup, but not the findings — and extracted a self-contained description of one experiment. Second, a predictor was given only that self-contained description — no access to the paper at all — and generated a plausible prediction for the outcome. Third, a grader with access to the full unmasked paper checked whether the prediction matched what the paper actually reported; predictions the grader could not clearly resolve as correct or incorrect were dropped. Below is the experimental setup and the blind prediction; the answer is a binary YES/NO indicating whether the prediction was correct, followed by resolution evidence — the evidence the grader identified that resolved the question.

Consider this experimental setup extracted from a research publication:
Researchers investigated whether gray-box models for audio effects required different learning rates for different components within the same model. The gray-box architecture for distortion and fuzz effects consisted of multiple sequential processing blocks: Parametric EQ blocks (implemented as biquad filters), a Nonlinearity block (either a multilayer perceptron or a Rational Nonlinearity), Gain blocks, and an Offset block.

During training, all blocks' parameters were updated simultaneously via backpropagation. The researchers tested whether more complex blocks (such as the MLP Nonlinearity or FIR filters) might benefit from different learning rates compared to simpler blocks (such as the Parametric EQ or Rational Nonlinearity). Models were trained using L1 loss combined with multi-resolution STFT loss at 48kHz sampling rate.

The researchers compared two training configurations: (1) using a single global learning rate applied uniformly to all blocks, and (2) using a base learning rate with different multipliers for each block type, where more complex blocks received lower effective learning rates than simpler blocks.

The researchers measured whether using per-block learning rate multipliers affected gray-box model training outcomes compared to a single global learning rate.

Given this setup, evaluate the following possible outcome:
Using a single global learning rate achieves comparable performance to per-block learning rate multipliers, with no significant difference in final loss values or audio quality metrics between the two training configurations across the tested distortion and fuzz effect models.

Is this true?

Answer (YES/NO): NO